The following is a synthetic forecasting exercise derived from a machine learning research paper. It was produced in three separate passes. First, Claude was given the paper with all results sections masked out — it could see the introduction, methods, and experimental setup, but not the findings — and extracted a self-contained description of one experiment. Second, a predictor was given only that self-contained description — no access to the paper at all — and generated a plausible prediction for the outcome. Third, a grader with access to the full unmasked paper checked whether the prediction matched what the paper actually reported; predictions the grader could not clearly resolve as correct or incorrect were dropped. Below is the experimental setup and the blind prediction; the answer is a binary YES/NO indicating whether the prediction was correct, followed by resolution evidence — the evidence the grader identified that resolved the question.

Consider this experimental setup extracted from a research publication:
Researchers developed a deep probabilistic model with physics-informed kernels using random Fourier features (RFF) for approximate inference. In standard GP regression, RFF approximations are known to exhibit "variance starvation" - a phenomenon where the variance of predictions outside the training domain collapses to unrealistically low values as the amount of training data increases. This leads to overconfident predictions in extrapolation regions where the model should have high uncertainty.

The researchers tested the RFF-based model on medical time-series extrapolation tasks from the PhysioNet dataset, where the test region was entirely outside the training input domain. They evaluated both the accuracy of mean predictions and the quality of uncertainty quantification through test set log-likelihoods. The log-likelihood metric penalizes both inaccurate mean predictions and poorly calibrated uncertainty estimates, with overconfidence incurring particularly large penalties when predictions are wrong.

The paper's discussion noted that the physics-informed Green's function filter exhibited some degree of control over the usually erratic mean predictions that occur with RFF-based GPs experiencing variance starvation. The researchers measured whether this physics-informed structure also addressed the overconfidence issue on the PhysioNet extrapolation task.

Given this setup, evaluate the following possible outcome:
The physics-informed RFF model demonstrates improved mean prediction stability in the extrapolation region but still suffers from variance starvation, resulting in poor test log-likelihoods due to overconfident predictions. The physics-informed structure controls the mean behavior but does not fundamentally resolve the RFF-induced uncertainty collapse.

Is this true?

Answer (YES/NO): YES